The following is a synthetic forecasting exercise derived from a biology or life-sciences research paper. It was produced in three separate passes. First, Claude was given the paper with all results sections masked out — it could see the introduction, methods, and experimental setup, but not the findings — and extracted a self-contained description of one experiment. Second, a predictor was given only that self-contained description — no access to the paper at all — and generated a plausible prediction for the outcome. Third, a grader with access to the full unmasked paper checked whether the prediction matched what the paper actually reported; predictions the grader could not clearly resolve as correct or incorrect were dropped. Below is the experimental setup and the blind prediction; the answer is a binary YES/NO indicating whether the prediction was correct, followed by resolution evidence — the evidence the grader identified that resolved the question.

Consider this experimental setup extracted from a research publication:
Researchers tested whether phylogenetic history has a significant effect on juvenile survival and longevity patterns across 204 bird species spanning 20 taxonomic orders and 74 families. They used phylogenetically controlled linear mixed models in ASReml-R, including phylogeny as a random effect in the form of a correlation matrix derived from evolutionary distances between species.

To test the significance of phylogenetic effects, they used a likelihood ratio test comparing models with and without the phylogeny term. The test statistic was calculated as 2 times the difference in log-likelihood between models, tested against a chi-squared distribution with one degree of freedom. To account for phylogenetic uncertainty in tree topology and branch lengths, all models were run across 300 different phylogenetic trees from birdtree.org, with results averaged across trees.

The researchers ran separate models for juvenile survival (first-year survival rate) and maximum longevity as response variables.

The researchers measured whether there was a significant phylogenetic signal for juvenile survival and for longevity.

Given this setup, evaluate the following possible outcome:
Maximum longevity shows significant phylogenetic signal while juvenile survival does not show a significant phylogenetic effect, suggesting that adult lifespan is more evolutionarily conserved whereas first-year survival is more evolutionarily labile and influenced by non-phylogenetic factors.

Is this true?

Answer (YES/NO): YES